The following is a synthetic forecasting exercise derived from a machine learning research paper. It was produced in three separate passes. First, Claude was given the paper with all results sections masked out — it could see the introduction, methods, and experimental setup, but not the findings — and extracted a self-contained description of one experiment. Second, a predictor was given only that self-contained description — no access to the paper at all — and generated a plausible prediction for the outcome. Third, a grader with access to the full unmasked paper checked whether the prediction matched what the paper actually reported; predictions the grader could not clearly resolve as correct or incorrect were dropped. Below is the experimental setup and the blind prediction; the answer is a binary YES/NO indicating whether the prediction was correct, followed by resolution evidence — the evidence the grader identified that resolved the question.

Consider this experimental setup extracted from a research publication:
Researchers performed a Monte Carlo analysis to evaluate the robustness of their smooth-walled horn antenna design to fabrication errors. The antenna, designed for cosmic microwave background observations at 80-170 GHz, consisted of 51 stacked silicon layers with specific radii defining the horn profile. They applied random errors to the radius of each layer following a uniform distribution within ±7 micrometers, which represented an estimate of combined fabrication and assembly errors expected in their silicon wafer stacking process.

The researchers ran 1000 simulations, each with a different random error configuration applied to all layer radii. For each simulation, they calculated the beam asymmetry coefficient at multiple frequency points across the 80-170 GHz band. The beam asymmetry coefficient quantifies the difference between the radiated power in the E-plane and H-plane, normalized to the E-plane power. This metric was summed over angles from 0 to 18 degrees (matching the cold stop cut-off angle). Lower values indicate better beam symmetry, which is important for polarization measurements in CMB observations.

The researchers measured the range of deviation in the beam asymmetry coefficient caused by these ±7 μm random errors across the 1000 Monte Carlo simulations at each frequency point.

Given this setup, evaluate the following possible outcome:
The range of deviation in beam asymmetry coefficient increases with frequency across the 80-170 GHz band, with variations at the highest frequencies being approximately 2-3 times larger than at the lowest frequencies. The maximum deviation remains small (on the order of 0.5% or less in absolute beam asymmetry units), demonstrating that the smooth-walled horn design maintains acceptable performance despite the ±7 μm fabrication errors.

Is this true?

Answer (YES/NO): NO